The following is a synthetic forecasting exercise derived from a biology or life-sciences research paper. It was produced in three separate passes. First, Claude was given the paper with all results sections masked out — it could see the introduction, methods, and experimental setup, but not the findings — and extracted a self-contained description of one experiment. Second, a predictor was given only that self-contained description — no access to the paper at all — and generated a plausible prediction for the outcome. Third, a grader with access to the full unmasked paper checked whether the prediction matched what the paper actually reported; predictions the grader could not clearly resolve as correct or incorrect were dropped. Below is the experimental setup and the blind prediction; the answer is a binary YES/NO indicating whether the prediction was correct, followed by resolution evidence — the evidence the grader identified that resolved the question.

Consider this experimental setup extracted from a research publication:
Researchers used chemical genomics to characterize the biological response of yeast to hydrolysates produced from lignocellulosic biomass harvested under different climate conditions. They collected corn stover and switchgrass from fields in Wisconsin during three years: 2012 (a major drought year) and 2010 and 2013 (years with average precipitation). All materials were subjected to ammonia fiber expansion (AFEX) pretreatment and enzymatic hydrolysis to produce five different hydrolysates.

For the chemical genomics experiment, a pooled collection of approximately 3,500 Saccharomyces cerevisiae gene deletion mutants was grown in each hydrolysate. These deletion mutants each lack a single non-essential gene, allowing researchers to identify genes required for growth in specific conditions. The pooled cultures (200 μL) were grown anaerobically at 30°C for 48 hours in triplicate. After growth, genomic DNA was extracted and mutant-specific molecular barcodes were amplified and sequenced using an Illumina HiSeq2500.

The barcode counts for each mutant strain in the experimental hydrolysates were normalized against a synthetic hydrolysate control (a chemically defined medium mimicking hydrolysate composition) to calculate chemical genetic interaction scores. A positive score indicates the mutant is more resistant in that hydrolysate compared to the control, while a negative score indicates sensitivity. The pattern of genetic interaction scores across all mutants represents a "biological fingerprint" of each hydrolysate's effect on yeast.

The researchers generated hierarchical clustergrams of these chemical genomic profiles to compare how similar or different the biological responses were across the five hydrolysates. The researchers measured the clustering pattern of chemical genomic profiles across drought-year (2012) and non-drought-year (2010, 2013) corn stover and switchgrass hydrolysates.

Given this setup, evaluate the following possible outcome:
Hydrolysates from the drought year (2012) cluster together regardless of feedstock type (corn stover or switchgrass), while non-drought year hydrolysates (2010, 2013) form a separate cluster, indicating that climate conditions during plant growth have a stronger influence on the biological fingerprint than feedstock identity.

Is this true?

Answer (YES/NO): NO